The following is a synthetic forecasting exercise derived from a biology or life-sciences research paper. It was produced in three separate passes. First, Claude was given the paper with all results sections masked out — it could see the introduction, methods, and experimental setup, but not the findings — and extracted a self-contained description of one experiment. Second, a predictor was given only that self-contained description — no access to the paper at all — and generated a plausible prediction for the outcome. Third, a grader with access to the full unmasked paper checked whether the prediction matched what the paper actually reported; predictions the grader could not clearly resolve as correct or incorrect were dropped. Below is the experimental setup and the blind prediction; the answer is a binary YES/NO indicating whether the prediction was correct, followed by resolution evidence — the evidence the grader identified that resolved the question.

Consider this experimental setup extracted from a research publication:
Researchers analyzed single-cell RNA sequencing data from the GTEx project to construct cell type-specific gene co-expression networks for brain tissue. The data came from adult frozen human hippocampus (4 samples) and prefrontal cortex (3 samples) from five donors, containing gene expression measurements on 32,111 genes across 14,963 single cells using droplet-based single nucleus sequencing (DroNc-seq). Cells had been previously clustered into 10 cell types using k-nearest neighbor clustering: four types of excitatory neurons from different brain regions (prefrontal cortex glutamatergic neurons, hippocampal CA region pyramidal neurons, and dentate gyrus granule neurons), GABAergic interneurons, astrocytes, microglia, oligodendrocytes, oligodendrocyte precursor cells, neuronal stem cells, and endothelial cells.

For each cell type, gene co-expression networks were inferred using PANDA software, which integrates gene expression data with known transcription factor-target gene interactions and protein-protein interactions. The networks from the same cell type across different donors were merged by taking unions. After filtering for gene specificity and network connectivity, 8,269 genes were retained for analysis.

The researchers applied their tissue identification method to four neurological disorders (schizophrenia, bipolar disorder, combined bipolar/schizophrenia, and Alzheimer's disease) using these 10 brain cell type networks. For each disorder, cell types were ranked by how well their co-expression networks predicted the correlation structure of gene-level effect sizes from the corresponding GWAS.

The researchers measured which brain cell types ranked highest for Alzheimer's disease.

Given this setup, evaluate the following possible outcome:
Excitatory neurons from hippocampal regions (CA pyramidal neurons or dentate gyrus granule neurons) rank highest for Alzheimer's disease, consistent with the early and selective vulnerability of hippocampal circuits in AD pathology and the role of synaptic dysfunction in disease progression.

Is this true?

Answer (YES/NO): NO